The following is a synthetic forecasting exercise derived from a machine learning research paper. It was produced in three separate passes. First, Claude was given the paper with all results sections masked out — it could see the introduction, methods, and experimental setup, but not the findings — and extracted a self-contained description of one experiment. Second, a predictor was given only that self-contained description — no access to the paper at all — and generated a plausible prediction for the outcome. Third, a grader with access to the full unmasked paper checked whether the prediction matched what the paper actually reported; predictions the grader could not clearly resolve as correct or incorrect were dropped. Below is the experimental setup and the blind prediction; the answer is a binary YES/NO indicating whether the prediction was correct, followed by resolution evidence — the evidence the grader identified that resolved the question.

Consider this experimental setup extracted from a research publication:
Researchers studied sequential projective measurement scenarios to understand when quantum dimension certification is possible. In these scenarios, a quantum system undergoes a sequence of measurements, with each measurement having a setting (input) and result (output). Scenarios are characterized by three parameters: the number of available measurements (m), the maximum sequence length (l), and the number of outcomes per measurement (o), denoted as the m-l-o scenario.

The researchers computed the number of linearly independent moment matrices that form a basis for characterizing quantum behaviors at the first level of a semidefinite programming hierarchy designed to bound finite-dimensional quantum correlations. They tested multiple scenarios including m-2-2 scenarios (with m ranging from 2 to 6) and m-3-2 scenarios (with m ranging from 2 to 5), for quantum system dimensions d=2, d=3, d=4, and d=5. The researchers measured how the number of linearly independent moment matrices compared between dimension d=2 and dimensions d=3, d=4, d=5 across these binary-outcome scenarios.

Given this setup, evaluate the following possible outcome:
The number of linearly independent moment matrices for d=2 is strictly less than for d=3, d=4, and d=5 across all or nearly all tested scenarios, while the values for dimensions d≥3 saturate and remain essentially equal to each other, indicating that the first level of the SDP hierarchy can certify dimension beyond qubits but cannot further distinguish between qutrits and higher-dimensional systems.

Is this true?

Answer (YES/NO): YES